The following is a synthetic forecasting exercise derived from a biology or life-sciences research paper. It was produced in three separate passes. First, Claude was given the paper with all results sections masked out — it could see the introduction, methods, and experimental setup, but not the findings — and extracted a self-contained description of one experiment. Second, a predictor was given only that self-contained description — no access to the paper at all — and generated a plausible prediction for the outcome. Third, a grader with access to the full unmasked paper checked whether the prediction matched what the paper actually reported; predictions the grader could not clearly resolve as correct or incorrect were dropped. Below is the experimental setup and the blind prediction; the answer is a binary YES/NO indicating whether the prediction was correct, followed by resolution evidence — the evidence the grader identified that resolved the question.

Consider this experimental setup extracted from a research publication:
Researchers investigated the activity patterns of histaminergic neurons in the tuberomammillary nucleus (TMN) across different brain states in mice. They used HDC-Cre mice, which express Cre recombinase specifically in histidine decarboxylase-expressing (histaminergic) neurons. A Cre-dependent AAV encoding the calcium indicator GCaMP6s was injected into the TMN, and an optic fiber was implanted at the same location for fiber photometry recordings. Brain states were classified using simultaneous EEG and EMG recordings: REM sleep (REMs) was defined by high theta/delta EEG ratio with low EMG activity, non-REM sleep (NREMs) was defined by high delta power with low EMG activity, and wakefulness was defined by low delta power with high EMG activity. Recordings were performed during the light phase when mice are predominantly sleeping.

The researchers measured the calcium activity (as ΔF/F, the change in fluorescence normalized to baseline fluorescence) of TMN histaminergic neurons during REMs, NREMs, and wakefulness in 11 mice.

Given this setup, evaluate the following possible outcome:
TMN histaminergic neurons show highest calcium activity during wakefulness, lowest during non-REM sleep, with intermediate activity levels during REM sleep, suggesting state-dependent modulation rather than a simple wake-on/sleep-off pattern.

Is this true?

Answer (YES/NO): NO